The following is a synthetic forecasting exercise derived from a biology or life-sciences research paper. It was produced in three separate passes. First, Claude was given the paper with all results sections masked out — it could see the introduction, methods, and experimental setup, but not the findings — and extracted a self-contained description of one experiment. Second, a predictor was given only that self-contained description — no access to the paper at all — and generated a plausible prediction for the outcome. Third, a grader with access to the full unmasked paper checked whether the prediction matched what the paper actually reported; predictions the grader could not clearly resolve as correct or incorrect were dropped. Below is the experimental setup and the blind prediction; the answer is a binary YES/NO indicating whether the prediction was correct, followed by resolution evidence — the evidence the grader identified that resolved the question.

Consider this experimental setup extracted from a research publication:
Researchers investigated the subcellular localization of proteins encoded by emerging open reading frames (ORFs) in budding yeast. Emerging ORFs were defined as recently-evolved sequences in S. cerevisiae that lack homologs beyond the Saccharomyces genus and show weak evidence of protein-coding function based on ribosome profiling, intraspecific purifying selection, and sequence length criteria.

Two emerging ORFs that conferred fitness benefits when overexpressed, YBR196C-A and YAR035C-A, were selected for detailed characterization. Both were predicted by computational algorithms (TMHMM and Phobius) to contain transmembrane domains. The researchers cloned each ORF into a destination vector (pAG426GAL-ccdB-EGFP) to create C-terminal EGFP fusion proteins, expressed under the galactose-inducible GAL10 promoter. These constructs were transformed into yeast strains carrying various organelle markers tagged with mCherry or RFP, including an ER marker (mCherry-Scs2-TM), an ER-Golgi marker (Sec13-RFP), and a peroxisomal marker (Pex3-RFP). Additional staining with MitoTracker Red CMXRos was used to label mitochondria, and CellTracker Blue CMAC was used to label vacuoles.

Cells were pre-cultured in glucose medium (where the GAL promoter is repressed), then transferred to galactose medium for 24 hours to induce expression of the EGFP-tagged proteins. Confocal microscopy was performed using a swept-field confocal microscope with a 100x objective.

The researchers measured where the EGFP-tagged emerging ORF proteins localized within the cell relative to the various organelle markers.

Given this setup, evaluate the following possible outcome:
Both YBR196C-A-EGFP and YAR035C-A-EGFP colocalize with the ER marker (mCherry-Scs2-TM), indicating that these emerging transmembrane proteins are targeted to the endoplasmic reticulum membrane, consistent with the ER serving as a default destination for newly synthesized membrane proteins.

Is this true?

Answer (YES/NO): NO